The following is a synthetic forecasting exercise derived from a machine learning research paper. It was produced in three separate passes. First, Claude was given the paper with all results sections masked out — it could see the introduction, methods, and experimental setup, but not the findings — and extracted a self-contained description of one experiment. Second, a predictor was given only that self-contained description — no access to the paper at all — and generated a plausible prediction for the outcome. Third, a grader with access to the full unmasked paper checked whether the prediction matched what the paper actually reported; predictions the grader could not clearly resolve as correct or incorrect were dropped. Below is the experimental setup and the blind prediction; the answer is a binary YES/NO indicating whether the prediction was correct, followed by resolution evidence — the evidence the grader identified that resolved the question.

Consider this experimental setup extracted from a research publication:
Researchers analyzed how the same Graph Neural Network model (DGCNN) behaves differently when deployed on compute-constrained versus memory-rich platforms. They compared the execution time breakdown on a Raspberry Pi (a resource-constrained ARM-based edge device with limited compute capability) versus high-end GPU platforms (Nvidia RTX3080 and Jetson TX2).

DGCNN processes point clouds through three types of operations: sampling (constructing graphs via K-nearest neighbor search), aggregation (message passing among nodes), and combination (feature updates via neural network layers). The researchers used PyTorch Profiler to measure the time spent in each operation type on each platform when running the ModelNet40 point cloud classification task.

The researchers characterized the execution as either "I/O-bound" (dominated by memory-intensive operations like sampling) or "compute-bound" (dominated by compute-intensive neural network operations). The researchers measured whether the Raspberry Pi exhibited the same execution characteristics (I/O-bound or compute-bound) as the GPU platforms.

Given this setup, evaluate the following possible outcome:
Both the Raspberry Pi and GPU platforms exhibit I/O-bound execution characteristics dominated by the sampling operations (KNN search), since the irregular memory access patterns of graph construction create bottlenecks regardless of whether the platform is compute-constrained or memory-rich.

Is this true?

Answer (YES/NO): NO